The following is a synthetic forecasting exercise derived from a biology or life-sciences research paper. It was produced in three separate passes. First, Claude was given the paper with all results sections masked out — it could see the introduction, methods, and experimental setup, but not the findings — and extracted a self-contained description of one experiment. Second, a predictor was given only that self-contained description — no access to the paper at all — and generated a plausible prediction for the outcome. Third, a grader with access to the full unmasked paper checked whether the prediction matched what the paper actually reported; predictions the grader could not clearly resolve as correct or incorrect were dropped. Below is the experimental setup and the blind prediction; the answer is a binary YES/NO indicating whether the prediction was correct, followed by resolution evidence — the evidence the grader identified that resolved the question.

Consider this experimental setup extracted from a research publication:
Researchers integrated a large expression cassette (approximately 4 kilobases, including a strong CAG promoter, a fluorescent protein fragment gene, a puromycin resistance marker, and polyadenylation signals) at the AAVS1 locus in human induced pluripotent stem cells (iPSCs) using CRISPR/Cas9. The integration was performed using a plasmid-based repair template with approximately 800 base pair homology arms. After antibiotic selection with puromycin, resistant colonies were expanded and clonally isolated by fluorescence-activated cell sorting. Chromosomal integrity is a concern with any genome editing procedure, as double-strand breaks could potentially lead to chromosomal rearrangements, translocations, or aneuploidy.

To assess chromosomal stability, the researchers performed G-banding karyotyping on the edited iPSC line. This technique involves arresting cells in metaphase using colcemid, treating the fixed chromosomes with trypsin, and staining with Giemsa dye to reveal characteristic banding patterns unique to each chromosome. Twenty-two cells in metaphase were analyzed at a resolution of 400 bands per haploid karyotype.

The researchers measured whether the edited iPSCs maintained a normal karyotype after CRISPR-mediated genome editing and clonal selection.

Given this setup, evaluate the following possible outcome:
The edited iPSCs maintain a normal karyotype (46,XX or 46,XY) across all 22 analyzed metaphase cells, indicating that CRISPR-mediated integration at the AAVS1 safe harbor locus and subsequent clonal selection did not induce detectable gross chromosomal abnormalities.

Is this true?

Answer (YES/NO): YES